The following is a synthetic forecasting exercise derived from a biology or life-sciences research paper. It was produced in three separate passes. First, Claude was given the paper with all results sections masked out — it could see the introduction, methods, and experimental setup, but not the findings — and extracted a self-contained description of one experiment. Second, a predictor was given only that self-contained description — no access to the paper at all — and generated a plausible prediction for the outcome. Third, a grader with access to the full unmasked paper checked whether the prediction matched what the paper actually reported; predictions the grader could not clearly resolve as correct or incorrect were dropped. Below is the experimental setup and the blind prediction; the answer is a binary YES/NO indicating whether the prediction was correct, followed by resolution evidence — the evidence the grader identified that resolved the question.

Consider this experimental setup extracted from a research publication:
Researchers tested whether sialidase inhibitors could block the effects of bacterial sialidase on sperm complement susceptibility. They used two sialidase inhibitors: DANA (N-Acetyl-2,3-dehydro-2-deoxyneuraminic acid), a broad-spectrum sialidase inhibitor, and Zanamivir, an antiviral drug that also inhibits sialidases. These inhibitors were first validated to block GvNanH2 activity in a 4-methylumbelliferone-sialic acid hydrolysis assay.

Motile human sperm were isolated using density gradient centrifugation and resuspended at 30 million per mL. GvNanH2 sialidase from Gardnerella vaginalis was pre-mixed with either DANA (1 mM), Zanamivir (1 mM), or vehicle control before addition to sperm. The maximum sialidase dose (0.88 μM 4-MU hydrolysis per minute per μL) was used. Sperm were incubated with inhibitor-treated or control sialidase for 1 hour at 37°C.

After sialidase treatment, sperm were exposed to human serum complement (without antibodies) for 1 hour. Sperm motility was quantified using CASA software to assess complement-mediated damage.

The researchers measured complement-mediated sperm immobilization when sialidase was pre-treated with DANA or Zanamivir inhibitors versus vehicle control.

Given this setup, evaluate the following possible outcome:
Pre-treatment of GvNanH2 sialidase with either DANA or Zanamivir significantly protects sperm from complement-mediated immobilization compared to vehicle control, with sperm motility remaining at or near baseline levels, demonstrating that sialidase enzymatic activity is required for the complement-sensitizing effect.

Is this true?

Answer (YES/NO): NO